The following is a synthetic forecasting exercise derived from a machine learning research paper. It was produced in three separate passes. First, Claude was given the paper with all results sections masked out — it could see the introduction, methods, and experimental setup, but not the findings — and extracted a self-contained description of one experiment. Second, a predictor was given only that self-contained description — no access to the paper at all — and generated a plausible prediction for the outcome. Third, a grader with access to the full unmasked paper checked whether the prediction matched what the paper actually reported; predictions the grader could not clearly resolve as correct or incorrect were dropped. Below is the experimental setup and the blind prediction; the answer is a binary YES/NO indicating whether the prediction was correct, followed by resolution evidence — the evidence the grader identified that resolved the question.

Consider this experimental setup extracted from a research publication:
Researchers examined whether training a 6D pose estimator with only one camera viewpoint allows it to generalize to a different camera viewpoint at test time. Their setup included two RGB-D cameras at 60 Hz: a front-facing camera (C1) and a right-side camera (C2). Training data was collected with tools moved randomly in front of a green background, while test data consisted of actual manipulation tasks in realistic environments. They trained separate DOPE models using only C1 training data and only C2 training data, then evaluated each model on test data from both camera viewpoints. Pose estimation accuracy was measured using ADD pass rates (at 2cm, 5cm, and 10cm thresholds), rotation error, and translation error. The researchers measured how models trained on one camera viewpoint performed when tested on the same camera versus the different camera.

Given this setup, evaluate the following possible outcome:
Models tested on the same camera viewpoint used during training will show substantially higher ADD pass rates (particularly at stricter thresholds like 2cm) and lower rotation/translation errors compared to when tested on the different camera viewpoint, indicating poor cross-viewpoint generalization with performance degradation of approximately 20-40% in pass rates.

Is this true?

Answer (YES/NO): NO